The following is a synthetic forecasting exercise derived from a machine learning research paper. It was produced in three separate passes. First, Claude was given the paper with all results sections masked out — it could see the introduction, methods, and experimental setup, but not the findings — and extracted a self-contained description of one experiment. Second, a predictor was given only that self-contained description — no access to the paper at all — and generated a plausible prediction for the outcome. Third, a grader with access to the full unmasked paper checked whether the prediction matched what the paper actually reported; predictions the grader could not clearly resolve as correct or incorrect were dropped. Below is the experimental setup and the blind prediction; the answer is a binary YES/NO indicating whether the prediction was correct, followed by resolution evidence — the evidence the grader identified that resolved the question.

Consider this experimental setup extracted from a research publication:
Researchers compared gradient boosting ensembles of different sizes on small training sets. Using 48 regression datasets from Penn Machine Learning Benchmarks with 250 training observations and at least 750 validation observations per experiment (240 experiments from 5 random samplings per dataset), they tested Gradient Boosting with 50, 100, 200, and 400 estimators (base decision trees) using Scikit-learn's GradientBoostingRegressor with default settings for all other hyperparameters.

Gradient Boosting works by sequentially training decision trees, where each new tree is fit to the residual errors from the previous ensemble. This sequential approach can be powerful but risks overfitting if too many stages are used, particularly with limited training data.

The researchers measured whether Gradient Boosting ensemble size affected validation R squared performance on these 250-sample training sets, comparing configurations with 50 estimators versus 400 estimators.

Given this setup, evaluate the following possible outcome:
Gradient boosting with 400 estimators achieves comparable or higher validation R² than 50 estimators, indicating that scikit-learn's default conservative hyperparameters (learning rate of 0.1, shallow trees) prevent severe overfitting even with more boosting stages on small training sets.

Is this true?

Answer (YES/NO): YES